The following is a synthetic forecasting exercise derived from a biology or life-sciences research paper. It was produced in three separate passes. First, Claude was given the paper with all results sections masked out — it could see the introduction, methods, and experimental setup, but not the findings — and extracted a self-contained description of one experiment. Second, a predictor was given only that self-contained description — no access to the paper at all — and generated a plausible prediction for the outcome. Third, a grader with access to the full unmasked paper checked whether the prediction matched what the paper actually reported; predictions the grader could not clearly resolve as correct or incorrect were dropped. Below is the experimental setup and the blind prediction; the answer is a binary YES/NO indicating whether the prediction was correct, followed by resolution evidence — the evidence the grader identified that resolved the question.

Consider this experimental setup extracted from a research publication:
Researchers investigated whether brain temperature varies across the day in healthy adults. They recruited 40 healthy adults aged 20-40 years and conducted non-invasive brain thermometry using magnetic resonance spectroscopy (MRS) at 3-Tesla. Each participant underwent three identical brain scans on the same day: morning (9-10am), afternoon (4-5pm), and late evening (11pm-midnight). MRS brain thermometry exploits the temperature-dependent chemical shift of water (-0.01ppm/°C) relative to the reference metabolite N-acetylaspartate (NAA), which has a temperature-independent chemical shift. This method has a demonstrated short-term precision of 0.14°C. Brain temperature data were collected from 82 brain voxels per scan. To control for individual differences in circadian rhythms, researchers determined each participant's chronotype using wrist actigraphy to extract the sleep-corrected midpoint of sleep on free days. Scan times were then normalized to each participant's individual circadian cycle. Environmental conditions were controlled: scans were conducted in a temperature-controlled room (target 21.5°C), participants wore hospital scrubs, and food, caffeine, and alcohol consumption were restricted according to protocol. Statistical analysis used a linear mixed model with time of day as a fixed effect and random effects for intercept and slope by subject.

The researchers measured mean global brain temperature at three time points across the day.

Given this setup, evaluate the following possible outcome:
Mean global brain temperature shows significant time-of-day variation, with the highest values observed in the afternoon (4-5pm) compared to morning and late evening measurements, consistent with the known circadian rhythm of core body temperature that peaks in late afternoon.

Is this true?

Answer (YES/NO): NO